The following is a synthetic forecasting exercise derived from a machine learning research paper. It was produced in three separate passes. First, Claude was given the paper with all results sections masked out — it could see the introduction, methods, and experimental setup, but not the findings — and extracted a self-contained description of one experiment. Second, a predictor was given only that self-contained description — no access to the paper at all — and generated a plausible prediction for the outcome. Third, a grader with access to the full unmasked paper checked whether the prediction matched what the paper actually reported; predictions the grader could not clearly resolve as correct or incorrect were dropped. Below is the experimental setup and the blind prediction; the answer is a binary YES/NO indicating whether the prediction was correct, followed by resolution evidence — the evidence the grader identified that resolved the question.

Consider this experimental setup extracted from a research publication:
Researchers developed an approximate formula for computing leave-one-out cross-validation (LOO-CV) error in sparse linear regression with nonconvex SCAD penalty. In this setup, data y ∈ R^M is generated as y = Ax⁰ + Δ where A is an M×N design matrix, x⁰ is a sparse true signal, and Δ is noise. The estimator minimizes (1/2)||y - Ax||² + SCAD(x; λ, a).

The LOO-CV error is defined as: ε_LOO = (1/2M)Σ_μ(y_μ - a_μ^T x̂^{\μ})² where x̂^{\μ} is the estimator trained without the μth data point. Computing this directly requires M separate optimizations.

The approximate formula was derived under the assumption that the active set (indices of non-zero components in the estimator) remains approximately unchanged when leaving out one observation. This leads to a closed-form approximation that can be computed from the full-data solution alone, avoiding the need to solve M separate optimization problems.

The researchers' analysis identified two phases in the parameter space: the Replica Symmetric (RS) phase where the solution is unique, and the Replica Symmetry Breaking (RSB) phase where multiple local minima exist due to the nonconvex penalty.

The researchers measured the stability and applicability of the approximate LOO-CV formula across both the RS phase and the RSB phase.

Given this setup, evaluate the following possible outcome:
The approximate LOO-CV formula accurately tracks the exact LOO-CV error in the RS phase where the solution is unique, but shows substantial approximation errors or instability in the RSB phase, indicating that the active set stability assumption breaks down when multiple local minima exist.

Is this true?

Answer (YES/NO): YES